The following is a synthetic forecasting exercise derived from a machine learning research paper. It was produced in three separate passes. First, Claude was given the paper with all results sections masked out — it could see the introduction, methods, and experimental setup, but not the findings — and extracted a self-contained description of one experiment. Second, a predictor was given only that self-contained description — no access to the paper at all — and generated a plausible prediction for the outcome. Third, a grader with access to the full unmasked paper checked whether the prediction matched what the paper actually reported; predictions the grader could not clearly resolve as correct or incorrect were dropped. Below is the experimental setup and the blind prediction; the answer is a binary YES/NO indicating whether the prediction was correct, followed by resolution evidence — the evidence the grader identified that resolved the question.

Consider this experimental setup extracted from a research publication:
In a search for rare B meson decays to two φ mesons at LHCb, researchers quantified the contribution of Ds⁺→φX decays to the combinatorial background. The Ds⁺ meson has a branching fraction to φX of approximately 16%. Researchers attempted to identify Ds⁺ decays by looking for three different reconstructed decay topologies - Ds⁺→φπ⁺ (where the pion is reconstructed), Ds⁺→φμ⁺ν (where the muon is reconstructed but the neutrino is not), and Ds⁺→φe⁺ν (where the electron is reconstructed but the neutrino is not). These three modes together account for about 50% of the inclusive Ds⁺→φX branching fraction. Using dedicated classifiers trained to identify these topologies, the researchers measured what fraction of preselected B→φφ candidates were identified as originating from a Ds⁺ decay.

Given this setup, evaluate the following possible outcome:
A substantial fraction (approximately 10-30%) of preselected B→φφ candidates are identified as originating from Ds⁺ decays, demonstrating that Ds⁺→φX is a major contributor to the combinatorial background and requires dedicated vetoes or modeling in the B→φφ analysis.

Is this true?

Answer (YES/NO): YES